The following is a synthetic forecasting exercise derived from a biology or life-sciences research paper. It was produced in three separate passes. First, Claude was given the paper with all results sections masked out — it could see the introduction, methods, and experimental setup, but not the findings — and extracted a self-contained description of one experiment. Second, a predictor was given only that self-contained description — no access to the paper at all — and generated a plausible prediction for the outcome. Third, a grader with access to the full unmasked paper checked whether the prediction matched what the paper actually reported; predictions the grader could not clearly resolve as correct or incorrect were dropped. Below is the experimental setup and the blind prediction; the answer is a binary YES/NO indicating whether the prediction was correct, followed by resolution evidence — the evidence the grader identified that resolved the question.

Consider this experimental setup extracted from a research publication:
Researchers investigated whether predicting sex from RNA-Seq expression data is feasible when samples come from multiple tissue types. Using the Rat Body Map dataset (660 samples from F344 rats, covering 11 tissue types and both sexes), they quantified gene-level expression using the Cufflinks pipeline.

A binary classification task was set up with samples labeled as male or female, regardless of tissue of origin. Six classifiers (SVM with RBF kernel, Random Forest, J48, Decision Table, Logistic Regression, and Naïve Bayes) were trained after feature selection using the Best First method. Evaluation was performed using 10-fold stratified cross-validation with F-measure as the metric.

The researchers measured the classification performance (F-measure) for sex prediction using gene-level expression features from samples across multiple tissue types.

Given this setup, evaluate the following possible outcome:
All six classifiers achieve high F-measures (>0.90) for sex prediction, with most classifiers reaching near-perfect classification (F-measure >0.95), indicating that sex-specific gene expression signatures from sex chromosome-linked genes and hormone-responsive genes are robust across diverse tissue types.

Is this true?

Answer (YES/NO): NO